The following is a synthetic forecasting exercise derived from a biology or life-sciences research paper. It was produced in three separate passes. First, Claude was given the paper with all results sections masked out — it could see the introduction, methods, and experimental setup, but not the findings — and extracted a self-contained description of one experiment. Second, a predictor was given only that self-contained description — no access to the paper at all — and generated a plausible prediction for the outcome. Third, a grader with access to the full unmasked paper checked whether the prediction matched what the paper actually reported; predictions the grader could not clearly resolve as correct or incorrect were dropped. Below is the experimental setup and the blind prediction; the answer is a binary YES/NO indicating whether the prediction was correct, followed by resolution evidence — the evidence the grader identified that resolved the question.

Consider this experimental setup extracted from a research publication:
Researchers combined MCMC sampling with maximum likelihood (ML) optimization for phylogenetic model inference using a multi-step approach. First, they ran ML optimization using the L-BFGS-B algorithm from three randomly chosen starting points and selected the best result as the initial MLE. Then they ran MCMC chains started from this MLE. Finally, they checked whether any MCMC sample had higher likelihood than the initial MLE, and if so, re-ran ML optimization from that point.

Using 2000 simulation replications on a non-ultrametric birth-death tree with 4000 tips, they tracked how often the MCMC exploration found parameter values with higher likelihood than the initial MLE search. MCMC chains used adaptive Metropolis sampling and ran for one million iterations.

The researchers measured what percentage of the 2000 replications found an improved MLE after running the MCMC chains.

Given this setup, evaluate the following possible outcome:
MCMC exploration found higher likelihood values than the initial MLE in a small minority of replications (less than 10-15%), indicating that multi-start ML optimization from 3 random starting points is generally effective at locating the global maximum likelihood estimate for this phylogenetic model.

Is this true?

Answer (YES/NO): NO